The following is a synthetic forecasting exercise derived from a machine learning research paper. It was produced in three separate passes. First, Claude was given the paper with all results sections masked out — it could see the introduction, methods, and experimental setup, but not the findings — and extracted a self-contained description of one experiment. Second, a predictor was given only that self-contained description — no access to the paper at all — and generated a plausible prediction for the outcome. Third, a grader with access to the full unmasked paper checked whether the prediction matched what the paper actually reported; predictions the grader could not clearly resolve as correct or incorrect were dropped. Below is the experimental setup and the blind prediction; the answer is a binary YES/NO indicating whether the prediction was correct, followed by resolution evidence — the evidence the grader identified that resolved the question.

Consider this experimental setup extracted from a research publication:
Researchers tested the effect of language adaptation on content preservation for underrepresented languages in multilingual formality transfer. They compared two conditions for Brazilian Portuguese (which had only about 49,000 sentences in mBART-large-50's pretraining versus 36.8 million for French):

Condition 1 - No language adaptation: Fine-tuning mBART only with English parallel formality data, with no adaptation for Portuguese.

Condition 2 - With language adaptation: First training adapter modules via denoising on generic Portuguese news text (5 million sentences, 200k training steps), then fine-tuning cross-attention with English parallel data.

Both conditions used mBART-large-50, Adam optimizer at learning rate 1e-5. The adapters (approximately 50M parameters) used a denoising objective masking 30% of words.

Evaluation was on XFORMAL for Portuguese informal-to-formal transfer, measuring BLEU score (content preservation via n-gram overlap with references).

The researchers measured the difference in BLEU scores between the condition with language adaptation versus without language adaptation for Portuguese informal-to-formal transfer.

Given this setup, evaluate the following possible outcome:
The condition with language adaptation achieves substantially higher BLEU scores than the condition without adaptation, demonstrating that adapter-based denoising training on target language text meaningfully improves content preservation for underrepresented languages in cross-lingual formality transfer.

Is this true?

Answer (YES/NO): YES